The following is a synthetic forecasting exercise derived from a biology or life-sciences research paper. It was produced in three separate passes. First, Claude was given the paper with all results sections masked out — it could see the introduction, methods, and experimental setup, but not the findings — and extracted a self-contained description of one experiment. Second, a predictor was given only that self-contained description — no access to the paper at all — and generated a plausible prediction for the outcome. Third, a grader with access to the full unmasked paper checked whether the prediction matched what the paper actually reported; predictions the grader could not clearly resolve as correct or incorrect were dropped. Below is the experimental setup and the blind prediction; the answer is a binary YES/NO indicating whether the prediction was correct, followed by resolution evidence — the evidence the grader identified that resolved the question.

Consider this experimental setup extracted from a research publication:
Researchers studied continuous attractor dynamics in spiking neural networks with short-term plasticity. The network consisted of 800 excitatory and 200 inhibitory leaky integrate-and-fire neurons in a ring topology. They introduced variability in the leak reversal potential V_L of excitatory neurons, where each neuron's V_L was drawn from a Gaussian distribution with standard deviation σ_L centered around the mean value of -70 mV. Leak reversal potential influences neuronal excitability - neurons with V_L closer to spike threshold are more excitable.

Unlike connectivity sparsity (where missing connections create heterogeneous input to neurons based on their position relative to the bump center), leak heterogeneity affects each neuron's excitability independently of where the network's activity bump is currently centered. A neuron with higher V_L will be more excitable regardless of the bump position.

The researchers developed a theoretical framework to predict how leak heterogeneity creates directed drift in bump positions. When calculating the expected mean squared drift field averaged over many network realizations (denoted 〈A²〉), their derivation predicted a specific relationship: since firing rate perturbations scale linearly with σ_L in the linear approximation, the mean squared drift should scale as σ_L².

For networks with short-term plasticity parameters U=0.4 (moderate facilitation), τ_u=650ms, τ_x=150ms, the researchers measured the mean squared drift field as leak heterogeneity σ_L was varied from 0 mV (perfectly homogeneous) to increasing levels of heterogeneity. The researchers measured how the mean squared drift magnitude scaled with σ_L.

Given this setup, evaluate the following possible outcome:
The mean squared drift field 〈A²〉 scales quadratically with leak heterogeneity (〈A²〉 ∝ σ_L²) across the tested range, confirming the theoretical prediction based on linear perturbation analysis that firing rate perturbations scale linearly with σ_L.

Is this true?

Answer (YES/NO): NO